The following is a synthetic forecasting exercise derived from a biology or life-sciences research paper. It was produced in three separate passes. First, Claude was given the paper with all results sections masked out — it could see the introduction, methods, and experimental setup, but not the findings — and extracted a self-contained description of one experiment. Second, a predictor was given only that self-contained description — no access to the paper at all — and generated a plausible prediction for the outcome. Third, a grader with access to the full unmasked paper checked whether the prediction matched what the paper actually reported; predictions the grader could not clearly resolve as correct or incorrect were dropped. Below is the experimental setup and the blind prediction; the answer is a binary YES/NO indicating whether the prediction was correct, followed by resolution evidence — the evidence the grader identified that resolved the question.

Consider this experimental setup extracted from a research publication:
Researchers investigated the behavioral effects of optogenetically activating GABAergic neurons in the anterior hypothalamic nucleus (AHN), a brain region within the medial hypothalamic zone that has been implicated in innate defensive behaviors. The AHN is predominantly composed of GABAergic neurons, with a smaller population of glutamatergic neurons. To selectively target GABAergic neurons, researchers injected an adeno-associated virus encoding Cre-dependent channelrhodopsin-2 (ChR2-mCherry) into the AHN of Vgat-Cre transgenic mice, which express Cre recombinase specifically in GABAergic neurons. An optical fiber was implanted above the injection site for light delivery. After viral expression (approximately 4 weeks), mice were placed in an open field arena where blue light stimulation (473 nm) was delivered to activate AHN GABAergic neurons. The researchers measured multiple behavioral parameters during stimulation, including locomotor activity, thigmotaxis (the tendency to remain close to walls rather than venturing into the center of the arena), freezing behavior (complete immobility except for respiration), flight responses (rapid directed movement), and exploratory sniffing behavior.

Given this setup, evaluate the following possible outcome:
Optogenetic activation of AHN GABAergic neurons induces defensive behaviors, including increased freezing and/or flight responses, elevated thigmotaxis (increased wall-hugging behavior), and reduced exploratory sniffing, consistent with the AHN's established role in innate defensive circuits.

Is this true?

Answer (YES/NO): NO